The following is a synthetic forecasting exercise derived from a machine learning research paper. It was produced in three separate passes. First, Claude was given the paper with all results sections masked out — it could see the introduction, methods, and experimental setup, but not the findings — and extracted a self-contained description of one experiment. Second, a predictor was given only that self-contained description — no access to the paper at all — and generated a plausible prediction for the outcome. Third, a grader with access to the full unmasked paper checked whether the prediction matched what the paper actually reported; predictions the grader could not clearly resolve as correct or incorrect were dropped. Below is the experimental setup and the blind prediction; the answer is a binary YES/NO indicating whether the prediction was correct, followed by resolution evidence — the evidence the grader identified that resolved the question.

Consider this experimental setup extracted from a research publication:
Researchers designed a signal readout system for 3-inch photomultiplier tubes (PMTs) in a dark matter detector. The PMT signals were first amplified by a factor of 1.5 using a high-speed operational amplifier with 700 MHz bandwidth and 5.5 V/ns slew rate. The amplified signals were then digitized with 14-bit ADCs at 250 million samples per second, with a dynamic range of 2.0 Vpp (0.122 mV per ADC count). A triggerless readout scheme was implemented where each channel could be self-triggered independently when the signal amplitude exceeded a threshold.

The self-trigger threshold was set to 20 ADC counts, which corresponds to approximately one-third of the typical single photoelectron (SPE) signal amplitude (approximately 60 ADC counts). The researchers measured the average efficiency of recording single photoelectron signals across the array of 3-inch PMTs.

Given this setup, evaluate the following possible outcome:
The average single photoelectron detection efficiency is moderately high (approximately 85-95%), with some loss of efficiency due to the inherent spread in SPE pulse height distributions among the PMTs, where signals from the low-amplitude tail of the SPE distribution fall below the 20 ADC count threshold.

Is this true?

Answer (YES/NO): NO